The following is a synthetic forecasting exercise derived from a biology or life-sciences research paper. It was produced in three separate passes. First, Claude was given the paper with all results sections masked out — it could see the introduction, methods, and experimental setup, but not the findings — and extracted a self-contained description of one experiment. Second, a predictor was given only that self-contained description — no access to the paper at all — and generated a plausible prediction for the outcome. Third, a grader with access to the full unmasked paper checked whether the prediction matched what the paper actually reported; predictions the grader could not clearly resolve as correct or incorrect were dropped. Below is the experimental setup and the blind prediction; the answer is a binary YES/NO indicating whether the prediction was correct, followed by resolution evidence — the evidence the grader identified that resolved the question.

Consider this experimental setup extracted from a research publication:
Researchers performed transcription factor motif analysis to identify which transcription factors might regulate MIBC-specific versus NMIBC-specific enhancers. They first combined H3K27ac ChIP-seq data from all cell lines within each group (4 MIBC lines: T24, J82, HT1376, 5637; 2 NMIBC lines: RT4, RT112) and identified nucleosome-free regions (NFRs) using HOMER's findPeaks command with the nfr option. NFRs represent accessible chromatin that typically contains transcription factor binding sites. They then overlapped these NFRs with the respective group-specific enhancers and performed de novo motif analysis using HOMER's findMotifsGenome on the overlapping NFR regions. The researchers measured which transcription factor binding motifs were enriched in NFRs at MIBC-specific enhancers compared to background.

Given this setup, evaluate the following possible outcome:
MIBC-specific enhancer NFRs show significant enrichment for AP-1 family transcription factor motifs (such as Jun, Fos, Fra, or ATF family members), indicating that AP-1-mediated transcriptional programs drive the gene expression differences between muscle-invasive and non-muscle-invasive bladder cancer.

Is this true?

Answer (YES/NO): YES